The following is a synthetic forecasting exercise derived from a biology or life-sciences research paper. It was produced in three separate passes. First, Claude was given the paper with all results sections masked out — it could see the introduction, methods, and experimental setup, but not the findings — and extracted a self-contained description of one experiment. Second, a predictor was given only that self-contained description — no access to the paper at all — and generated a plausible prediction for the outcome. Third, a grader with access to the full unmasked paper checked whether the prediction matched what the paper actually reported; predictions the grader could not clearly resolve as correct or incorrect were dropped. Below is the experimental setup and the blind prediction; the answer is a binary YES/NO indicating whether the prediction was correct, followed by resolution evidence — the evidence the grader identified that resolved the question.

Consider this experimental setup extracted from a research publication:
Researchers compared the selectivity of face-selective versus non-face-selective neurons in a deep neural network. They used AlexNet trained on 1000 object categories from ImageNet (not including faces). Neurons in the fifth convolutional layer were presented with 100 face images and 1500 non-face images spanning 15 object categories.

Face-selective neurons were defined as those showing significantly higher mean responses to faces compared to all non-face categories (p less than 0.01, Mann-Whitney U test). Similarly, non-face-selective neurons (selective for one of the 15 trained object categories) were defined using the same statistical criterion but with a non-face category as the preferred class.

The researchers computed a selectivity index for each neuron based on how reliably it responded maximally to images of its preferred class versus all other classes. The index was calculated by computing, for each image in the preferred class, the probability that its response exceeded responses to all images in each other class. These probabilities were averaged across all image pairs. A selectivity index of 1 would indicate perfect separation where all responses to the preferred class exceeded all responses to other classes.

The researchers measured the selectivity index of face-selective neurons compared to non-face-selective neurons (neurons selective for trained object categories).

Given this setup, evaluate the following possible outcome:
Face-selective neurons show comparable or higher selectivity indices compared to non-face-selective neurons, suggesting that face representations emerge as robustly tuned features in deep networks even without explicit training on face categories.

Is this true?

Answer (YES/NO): YES